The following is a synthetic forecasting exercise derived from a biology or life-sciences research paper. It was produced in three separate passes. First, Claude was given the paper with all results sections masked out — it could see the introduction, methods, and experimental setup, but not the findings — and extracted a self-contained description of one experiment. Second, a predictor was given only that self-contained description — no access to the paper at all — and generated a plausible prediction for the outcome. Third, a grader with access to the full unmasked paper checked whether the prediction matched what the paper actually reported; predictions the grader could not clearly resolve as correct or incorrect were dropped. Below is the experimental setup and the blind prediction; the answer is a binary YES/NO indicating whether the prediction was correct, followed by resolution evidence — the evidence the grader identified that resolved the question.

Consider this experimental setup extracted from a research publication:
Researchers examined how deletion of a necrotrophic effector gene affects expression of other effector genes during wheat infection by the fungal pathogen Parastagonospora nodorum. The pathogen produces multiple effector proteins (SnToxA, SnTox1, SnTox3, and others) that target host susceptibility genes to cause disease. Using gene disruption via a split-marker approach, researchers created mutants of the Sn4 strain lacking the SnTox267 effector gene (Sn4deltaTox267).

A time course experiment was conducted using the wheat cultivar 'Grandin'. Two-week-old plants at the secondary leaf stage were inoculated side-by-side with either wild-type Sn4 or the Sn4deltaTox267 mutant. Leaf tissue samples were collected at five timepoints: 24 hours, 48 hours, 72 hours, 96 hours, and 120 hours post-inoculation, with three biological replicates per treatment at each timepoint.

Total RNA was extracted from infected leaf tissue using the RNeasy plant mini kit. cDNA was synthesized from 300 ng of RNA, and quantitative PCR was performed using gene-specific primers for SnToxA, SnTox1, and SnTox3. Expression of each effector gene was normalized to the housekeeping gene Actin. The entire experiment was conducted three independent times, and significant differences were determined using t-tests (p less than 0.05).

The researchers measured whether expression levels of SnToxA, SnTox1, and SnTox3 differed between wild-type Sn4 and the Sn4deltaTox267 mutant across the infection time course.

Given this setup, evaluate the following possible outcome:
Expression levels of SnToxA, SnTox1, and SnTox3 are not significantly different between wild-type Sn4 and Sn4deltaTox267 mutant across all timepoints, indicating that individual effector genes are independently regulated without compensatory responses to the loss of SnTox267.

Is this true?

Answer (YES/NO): NO